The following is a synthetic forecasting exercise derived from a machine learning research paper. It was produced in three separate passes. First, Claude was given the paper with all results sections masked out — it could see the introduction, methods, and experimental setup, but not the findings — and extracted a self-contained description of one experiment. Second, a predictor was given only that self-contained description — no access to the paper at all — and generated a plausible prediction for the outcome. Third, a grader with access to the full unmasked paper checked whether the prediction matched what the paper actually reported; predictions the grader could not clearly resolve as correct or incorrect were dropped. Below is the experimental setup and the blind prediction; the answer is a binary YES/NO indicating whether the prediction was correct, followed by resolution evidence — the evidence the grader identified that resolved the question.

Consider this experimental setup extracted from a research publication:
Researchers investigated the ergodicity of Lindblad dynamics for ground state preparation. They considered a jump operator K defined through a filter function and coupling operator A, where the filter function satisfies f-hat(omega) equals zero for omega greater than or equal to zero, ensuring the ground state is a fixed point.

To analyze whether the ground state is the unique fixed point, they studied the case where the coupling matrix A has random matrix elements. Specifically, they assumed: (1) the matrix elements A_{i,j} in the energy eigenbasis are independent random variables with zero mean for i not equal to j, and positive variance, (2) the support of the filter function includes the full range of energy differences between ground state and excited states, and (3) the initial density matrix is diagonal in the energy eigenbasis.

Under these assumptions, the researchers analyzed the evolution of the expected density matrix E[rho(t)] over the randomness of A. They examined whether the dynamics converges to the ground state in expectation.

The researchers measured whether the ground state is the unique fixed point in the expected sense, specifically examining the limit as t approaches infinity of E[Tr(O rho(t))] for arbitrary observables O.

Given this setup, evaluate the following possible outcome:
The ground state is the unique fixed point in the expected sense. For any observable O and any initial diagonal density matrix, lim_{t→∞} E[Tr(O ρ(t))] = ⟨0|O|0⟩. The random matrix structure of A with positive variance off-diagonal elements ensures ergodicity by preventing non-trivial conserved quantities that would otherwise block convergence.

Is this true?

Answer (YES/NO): YES